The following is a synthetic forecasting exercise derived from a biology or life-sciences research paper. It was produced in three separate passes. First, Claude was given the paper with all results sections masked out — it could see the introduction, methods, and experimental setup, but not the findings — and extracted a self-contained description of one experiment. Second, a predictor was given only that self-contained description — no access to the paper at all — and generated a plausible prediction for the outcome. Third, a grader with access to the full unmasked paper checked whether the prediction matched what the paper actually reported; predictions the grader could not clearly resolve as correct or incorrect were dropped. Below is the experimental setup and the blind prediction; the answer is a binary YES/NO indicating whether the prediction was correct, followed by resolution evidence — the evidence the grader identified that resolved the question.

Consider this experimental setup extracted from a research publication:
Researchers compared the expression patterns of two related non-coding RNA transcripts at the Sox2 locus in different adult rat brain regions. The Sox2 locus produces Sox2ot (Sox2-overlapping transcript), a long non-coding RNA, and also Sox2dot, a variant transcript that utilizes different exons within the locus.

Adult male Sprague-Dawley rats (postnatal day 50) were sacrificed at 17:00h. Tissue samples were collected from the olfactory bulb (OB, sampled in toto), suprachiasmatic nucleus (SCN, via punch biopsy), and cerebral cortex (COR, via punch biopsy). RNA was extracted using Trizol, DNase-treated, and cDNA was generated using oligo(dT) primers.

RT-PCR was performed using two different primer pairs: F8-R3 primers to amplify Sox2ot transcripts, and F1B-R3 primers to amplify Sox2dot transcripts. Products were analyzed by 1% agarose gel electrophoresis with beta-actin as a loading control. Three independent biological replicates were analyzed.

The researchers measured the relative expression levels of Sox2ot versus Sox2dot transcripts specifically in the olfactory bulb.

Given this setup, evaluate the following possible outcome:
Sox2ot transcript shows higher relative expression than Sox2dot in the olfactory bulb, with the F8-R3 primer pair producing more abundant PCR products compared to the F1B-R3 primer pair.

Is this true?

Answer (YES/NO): NO